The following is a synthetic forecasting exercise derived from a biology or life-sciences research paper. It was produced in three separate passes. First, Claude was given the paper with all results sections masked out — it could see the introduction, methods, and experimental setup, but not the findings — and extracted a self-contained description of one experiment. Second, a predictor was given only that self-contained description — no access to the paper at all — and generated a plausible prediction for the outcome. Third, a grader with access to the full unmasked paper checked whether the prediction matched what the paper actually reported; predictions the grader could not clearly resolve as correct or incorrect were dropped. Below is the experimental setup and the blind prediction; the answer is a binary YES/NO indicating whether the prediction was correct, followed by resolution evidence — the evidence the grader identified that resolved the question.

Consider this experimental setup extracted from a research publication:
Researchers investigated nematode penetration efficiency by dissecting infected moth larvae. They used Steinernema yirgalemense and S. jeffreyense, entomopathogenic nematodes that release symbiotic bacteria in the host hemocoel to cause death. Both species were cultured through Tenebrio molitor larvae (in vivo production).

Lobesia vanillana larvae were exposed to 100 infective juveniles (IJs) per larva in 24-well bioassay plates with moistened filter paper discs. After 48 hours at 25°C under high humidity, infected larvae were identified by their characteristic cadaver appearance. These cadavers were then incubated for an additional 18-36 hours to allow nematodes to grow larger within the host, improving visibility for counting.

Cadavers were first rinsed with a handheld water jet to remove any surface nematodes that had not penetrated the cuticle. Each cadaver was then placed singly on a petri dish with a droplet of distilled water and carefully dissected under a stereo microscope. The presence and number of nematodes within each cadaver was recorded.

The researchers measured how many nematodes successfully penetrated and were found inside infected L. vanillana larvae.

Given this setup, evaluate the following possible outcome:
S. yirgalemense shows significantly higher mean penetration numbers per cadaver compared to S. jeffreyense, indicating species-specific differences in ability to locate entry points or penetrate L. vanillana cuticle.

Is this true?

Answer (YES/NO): NO